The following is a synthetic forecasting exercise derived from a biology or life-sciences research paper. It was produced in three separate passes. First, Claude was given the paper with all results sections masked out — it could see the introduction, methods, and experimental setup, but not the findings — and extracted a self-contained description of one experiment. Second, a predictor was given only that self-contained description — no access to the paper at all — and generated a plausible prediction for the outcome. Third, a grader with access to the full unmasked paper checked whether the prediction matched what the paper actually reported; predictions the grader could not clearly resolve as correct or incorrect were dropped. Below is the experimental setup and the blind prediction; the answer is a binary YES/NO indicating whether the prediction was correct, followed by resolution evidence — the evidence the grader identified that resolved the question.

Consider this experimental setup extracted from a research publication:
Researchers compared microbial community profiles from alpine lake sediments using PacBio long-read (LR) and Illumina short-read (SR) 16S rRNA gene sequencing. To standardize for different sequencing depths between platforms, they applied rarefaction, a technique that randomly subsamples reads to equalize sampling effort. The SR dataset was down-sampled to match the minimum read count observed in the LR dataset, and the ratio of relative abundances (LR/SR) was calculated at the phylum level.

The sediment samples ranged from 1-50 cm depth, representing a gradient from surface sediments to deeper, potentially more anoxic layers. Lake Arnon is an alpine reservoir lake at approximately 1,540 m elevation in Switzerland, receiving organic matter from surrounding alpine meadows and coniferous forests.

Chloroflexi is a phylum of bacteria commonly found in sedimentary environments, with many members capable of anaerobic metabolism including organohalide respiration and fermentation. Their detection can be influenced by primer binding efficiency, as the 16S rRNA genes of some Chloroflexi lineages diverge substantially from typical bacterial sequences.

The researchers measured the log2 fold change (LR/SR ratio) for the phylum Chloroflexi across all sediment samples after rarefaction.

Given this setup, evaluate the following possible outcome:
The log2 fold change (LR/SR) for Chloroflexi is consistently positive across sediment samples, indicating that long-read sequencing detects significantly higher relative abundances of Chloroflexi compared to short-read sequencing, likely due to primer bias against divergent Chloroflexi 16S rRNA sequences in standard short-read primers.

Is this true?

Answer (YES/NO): NO